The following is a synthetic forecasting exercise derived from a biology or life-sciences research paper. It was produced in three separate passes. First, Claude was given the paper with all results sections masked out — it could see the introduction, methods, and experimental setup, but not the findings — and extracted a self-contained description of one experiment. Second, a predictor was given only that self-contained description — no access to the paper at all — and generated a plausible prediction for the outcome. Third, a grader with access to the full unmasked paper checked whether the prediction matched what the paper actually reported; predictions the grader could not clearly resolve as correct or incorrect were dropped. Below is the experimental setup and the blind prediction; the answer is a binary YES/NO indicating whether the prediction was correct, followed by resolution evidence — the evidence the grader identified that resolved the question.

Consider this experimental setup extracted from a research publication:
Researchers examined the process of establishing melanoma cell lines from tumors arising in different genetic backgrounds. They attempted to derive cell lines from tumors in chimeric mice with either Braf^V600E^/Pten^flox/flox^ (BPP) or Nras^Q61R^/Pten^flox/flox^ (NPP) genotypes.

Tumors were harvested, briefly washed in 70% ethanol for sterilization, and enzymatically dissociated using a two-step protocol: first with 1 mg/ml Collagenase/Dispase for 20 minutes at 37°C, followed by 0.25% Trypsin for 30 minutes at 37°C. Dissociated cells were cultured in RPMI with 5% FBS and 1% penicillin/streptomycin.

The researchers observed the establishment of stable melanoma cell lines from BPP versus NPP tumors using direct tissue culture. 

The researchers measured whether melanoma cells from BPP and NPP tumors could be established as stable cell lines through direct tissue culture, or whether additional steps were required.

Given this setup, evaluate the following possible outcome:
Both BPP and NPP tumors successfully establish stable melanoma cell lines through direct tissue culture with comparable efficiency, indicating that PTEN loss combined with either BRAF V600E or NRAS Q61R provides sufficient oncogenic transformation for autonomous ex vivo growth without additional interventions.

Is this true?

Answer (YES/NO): NO